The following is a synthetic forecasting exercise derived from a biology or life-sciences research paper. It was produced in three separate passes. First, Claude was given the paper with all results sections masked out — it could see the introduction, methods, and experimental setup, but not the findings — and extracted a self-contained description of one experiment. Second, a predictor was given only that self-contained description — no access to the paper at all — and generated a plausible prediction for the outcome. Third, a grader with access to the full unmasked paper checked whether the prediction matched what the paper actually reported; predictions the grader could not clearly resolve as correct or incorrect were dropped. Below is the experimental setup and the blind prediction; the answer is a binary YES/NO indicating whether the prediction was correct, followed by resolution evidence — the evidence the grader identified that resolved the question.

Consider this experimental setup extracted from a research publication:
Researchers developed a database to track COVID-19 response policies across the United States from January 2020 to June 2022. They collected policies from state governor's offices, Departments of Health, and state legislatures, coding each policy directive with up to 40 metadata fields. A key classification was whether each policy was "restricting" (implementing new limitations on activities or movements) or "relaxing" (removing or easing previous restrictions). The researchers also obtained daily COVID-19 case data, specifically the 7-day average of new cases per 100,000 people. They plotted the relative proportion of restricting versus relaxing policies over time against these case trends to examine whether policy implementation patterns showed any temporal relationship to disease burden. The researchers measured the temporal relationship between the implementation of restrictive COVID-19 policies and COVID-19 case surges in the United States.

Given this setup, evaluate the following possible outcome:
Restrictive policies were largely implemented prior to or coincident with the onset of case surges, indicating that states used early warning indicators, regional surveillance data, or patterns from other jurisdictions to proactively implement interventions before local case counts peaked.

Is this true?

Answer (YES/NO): YES